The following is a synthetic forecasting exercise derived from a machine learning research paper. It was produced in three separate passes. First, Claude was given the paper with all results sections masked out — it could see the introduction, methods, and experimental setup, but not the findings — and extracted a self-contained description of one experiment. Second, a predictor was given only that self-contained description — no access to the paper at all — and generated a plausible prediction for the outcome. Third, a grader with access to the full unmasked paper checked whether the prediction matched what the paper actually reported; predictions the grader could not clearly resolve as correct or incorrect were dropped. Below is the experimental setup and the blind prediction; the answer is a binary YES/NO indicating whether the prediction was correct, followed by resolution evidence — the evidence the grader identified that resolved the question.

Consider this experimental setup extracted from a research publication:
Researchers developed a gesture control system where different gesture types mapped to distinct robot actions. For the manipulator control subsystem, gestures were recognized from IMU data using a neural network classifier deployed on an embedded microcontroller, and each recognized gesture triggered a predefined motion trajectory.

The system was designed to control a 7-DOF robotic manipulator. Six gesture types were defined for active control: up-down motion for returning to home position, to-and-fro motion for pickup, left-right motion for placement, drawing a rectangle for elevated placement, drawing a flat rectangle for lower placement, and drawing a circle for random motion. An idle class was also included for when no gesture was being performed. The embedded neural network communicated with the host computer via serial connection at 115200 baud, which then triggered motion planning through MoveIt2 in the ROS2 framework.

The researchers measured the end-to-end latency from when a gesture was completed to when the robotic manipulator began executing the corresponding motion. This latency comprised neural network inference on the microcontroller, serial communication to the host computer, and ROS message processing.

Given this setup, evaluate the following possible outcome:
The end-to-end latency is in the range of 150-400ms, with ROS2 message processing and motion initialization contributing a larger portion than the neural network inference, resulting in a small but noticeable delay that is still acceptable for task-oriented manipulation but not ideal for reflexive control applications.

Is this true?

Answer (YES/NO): NO